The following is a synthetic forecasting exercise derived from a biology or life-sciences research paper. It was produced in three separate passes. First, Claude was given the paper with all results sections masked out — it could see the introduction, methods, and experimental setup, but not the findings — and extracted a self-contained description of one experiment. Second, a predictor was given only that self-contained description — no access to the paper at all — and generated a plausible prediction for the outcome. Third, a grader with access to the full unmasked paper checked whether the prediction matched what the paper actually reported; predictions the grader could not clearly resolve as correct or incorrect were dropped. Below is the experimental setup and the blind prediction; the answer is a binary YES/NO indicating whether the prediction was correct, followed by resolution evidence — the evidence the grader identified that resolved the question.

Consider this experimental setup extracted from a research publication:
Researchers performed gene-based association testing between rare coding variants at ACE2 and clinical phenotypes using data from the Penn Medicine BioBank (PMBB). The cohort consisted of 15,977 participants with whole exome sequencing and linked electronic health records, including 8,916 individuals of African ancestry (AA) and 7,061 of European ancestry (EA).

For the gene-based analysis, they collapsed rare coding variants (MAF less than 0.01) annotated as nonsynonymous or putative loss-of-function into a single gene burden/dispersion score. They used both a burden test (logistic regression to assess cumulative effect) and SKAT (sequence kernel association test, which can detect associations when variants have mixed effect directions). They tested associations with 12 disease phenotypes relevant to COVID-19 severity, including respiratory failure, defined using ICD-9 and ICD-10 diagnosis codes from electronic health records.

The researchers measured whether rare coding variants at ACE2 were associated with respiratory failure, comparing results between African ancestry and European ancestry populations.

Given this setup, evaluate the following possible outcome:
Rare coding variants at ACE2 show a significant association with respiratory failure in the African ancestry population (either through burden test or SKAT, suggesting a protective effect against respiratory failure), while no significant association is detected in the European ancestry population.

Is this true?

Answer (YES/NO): NO